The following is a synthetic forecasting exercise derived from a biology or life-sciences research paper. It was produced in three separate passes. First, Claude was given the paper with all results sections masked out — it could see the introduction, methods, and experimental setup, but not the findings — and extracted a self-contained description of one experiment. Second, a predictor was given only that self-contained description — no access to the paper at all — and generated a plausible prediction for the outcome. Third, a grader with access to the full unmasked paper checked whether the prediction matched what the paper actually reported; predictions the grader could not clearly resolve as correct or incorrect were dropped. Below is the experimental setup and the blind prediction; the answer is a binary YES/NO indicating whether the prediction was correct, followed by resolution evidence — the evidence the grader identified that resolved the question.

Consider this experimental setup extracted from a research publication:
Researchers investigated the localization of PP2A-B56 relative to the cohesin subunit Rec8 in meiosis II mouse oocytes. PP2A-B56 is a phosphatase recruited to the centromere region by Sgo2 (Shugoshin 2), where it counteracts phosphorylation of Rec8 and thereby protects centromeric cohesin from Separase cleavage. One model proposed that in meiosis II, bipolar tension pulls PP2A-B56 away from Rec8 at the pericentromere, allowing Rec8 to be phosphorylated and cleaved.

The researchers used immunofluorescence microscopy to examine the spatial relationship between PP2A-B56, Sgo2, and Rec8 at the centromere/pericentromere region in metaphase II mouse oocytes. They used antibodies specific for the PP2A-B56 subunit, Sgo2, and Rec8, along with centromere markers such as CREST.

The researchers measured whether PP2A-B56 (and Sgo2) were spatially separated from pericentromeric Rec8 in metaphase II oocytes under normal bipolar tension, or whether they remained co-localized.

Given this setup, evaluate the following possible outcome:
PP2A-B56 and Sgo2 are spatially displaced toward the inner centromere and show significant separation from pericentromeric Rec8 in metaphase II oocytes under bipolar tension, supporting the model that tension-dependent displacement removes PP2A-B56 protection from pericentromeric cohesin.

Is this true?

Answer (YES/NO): NO